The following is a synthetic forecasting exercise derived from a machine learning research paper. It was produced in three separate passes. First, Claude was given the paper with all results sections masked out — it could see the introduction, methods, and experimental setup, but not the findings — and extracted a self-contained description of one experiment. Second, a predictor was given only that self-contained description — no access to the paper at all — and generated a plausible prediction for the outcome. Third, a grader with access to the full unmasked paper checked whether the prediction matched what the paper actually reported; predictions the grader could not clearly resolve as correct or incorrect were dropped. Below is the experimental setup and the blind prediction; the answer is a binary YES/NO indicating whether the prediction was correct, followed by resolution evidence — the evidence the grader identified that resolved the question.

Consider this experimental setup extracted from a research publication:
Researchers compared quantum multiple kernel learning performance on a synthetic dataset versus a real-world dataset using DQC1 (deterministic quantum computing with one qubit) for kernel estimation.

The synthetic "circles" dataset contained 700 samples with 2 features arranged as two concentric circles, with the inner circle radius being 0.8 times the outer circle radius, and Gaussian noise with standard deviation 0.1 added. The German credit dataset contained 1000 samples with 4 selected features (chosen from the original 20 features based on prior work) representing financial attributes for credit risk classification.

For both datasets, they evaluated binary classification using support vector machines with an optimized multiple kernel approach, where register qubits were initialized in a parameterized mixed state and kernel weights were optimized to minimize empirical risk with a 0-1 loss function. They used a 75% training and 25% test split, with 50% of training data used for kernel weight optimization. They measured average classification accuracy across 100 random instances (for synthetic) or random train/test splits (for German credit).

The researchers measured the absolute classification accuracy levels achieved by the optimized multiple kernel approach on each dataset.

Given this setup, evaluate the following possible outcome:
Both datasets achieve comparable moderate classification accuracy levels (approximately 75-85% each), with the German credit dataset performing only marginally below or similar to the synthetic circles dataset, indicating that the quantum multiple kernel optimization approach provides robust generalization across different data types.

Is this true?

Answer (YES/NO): NO